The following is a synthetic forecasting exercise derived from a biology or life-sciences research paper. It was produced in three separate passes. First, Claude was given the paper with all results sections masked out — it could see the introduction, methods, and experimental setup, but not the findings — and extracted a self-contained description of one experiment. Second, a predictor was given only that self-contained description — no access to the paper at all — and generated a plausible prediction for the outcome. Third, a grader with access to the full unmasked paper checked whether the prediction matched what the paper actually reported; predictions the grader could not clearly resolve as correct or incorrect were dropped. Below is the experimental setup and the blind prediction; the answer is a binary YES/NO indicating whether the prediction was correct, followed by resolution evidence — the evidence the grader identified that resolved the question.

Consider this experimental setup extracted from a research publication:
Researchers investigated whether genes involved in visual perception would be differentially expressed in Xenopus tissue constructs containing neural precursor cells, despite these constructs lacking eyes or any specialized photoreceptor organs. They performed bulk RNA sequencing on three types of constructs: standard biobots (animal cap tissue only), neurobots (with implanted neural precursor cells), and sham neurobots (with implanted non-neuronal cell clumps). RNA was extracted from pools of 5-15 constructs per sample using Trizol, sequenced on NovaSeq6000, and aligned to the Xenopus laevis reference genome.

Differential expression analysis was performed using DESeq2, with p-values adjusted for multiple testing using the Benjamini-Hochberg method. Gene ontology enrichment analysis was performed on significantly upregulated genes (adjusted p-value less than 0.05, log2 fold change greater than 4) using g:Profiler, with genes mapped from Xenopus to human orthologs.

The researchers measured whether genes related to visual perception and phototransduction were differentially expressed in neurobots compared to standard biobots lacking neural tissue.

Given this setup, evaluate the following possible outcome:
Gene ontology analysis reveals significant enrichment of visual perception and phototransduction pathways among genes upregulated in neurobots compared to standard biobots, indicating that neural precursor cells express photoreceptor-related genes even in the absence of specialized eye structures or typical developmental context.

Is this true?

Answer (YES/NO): YES